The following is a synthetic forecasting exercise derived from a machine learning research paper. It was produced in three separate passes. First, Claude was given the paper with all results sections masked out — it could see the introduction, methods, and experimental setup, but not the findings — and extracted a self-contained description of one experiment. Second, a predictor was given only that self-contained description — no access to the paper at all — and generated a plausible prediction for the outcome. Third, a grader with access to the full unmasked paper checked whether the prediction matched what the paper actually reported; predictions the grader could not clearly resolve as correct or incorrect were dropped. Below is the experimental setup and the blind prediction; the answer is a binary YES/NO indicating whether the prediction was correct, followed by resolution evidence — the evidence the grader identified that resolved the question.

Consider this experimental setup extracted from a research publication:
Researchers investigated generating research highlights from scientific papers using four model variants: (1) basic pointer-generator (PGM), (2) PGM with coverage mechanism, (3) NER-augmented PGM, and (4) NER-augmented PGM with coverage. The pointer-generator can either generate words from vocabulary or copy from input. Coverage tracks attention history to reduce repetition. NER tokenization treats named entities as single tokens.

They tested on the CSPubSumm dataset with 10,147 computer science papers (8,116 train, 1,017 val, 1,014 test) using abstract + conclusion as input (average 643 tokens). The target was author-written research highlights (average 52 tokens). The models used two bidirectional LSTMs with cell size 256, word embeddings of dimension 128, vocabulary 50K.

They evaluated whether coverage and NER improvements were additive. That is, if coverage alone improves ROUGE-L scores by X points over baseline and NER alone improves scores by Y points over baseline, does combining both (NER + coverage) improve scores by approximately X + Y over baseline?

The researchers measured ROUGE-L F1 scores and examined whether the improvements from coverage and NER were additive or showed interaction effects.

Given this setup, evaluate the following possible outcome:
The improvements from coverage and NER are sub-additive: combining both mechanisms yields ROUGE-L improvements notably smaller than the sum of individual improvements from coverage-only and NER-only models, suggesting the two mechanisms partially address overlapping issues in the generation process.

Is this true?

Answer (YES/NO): NO